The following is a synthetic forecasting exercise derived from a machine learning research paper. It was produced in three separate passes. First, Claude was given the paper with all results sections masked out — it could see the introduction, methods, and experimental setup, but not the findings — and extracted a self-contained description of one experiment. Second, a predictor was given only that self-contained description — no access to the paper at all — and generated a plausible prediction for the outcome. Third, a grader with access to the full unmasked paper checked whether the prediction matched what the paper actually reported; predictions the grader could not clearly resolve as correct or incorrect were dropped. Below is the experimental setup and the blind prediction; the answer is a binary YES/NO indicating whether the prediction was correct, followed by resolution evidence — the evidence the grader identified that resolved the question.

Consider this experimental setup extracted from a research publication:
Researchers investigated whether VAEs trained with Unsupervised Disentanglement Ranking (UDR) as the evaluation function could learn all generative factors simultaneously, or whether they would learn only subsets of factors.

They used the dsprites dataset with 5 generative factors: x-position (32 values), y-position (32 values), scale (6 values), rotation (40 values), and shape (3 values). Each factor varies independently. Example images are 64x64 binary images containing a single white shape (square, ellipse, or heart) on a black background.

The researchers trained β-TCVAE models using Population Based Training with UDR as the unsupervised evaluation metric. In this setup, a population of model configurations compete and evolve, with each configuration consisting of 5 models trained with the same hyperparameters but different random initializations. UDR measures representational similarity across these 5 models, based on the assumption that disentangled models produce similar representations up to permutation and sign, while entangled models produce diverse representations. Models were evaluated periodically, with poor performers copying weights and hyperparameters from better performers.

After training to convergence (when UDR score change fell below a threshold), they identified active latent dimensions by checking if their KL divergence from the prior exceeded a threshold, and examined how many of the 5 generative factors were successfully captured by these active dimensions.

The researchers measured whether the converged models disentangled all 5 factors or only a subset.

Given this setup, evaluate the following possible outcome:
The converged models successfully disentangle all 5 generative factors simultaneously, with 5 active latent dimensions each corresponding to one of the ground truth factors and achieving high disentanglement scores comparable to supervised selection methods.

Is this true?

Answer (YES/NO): NO